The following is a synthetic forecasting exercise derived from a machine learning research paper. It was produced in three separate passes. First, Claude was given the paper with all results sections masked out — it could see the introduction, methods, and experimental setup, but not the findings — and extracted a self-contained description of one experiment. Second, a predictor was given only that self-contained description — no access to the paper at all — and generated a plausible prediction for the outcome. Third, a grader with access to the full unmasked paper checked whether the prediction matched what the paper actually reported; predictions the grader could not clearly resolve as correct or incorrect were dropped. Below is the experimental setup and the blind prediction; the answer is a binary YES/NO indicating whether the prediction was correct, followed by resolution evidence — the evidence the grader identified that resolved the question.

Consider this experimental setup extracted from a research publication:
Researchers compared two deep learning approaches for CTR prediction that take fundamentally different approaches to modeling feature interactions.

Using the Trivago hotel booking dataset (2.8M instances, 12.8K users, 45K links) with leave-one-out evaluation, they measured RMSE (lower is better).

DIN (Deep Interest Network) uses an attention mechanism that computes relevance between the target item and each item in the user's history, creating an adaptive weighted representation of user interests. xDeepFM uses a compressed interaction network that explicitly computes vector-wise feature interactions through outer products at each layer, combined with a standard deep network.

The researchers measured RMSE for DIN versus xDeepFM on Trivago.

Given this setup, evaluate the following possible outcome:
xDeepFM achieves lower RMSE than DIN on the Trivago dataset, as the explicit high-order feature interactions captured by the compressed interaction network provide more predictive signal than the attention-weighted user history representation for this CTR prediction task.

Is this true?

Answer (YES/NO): NO